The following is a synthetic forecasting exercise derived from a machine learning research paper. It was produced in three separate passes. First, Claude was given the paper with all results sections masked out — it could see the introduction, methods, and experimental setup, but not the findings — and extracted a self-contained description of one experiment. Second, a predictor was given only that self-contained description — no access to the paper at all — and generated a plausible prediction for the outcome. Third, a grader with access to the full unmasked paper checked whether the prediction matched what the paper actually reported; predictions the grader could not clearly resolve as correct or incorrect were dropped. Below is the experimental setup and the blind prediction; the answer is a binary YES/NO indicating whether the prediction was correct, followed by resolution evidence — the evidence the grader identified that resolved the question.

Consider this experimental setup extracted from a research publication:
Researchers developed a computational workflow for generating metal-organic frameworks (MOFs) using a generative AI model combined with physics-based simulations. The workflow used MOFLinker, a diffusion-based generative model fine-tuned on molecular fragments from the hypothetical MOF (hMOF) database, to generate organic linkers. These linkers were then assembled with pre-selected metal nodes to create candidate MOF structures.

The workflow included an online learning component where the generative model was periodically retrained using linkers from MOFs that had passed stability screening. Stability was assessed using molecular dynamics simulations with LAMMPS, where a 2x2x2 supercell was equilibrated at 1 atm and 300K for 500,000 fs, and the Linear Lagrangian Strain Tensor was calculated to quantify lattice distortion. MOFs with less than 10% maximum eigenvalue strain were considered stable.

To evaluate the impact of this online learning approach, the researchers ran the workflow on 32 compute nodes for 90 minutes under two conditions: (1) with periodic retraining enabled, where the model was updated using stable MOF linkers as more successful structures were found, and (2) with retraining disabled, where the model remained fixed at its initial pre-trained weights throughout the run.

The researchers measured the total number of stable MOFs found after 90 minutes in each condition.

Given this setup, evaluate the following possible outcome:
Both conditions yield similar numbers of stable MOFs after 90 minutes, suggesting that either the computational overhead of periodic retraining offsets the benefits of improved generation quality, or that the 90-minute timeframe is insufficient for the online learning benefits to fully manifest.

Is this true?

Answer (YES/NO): NO